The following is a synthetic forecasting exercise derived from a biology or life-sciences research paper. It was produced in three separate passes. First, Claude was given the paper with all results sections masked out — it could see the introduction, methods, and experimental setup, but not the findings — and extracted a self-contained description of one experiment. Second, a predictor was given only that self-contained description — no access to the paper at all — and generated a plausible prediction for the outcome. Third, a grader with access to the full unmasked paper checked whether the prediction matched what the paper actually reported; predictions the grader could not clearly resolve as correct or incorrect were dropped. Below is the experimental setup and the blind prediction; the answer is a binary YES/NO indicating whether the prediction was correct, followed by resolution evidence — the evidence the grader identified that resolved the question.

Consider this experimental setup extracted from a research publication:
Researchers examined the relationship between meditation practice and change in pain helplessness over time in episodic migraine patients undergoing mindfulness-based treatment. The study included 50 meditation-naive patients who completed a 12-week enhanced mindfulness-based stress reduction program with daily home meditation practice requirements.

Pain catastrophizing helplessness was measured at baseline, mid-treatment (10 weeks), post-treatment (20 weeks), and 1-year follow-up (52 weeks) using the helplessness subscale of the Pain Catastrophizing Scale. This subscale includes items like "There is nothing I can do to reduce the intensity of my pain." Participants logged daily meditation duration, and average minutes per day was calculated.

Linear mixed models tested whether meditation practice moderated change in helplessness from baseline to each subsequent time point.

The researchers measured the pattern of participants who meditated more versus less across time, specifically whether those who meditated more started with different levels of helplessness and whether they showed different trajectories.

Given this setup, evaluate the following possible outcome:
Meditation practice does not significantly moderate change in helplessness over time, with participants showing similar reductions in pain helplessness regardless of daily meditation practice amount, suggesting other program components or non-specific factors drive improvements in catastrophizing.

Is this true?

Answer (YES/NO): NO